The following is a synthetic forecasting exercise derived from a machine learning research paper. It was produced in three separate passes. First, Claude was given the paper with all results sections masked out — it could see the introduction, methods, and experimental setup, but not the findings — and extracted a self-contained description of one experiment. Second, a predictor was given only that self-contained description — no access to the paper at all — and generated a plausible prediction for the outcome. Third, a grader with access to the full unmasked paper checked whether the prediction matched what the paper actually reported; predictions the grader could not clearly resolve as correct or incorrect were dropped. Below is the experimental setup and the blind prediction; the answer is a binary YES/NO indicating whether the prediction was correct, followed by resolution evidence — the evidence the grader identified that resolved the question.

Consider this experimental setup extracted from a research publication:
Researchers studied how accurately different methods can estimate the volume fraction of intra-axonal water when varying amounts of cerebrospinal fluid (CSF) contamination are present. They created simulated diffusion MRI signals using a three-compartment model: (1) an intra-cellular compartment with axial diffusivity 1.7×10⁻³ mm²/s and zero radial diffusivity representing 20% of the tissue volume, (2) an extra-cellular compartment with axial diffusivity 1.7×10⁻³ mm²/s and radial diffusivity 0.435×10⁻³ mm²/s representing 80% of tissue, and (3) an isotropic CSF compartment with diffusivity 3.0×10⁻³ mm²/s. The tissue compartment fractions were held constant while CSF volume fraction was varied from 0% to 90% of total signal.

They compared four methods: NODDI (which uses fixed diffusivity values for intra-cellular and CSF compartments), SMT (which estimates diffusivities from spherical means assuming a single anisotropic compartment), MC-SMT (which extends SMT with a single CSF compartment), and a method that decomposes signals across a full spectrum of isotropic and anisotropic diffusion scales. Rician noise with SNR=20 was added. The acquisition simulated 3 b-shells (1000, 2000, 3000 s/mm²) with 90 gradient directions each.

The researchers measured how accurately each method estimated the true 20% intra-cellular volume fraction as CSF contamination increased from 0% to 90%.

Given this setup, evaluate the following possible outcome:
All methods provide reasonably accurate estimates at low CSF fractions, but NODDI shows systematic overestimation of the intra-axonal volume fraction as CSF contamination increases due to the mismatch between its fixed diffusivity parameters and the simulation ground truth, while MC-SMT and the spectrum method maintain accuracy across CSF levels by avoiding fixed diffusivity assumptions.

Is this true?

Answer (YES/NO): NO